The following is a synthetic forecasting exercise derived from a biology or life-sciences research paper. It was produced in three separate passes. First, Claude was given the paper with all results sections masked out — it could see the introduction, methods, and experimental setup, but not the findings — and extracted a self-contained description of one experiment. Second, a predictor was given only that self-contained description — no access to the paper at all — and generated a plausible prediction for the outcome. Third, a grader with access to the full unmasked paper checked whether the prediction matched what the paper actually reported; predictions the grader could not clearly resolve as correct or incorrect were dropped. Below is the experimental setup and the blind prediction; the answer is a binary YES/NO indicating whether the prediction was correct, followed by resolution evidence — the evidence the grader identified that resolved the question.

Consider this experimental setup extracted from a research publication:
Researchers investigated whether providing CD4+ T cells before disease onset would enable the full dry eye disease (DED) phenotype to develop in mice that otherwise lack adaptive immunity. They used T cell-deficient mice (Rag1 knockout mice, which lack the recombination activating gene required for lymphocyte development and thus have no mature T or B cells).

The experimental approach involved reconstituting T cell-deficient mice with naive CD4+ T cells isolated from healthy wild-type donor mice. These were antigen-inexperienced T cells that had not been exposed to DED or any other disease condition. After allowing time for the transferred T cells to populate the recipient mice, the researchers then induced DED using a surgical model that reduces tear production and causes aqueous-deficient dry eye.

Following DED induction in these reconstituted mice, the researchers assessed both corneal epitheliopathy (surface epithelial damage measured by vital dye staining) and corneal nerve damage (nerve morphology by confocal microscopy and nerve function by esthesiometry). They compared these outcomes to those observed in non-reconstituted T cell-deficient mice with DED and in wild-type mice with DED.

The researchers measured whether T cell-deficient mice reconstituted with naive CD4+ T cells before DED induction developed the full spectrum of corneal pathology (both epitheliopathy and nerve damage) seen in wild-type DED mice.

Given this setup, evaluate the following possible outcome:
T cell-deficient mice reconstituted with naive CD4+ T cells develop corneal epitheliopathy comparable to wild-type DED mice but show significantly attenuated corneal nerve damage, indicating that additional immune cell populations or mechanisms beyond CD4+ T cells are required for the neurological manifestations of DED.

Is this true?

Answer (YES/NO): NO